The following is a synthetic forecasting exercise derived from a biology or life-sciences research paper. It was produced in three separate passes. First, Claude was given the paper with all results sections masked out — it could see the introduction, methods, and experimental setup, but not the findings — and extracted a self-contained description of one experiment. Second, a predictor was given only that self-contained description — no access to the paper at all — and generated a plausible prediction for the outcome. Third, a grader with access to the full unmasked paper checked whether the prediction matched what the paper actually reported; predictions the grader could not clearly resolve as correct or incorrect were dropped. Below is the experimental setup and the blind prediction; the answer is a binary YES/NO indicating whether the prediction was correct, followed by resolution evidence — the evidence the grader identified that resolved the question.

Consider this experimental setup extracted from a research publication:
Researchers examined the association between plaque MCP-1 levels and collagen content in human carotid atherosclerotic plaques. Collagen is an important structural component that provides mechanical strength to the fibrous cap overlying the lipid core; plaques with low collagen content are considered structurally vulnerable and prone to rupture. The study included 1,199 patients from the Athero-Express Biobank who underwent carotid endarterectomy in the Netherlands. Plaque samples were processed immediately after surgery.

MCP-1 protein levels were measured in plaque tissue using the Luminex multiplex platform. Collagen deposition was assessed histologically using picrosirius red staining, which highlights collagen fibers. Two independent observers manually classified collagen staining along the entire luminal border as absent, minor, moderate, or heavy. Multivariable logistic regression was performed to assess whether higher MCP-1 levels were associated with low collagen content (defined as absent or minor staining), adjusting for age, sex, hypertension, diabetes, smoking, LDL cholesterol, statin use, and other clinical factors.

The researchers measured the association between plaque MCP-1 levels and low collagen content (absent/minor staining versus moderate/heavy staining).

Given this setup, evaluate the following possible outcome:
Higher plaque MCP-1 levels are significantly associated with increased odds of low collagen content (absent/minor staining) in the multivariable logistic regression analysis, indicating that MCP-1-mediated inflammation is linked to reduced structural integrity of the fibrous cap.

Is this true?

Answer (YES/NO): YES